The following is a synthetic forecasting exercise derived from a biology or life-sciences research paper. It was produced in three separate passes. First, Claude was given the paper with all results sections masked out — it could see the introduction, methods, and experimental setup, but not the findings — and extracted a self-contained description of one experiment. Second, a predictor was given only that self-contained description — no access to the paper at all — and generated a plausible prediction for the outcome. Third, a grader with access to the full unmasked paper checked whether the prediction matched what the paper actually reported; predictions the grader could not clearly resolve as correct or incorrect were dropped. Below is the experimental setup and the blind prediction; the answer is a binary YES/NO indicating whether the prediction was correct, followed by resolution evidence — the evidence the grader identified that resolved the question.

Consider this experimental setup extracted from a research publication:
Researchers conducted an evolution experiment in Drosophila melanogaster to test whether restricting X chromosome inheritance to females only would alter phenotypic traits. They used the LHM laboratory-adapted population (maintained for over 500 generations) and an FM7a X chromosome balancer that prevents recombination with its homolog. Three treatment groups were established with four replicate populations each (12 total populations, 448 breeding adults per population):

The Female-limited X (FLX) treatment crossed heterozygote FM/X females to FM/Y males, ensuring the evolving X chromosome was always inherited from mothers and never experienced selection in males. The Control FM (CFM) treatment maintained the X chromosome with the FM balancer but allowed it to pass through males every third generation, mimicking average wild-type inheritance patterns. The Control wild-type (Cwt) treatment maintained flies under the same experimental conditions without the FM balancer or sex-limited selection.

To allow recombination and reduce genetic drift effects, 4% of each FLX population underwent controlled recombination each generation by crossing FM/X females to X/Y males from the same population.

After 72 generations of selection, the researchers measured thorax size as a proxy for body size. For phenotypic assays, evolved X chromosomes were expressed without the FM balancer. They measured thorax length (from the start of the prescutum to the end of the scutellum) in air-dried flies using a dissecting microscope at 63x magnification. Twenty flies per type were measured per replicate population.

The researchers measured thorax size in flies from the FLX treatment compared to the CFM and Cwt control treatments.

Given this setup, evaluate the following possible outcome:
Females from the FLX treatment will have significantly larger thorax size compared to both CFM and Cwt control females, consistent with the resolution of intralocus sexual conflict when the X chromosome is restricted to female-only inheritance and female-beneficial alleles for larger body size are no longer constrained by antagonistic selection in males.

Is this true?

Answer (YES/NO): NO